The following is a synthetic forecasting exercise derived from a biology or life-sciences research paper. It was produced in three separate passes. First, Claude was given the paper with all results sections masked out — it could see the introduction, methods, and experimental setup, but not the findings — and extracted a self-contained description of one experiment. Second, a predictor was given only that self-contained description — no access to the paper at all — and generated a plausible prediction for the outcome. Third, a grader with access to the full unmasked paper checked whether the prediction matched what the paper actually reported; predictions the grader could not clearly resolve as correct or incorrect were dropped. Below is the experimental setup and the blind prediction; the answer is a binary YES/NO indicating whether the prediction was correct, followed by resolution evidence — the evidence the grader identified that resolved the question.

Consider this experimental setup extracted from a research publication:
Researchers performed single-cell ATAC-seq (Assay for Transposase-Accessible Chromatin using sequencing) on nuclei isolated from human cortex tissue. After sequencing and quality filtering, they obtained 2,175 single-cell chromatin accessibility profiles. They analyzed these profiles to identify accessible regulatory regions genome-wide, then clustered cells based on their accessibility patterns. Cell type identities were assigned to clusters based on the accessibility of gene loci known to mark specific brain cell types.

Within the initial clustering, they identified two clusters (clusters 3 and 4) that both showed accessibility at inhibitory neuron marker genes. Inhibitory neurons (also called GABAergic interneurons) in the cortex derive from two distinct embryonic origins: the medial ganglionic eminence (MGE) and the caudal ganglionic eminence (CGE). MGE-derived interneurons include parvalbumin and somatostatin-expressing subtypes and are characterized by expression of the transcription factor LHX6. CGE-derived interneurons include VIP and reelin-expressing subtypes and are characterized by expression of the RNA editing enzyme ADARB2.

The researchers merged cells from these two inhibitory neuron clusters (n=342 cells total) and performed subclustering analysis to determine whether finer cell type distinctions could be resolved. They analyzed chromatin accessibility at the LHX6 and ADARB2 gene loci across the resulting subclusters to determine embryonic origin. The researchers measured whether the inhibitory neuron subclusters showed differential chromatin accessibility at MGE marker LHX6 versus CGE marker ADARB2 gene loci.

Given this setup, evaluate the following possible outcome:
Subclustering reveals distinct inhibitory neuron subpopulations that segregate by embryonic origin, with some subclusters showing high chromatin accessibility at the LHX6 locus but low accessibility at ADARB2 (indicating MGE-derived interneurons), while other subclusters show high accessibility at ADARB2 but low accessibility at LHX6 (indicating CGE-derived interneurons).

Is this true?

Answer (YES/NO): YES